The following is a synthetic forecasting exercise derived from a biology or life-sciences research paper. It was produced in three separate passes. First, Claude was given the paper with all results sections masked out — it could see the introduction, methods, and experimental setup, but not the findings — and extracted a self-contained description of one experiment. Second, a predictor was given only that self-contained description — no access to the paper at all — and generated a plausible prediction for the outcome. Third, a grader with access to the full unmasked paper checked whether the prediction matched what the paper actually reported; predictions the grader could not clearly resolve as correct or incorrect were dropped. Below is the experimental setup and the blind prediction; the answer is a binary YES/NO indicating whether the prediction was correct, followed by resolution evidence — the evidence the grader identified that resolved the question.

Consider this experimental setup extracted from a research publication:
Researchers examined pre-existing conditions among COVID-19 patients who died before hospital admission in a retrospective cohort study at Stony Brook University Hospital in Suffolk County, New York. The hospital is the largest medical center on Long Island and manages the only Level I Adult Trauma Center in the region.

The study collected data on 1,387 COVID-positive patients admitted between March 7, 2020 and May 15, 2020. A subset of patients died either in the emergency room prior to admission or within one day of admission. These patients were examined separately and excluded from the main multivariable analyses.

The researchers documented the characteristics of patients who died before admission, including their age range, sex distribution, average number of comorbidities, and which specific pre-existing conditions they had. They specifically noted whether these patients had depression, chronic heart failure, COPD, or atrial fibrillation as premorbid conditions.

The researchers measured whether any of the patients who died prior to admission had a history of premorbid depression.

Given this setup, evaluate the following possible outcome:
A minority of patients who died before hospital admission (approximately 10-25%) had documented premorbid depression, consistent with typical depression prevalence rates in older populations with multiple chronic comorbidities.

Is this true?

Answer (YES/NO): NO